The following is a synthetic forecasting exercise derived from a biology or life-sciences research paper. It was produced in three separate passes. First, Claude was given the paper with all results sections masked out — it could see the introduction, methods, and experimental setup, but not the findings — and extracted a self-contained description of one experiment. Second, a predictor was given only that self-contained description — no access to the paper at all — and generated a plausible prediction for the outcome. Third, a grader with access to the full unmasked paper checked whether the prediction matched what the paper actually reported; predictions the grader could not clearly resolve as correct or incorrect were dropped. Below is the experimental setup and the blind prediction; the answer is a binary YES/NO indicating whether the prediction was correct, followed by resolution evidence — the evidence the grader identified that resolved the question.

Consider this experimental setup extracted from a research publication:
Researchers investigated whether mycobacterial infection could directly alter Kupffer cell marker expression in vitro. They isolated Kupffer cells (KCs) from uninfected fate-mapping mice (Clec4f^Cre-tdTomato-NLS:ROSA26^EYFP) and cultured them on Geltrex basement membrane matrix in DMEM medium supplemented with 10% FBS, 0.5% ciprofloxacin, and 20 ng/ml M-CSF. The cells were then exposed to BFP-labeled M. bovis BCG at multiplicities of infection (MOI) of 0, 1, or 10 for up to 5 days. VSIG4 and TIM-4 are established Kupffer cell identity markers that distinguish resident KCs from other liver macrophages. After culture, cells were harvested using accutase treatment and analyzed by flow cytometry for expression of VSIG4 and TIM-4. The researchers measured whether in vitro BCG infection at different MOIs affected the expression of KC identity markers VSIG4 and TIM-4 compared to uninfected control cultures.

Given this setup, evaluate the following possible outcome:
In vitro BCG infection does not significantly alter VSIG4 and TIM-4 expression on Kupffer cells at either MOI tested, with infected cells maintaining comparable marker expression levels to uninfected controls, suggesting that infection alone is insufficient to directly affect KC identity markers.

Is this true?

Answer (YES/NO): NO